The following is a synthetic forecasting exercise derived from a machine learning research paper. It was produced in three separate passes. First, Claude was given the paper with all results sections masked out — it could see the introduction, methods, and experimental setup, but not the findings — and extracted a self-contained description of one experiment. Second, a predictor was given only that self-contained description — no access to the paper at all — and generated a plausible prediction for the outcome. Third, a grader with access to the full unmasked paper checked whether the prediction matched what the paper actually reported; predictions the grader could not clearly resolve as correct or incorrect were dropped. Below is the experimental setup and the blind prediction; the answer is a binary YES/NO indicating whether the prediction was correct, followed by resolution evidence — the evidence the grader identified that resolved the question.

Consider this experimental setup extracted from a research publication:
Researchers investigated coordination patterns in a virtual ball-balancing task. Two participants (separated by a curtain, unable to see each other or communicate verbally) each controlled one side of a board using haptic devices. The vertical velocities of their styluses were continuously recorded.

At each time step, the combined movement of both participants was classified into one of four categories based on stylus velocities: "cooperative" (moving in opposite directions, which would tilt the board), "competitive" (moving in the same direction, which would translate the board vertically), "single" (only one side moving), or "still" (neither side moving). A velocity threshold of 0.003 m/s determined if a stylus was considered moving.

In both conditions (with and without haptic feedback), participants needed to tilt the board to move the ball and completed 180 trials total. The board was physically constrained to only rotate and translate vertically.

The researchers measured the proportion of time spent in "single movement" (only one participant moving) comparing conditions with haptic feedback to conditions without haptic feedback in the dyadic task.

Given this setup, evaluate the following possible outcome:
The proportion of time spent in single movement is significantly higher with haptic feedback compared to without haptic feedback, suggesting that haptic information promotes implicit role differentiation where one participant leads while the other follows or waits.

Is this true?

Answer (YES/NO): NO